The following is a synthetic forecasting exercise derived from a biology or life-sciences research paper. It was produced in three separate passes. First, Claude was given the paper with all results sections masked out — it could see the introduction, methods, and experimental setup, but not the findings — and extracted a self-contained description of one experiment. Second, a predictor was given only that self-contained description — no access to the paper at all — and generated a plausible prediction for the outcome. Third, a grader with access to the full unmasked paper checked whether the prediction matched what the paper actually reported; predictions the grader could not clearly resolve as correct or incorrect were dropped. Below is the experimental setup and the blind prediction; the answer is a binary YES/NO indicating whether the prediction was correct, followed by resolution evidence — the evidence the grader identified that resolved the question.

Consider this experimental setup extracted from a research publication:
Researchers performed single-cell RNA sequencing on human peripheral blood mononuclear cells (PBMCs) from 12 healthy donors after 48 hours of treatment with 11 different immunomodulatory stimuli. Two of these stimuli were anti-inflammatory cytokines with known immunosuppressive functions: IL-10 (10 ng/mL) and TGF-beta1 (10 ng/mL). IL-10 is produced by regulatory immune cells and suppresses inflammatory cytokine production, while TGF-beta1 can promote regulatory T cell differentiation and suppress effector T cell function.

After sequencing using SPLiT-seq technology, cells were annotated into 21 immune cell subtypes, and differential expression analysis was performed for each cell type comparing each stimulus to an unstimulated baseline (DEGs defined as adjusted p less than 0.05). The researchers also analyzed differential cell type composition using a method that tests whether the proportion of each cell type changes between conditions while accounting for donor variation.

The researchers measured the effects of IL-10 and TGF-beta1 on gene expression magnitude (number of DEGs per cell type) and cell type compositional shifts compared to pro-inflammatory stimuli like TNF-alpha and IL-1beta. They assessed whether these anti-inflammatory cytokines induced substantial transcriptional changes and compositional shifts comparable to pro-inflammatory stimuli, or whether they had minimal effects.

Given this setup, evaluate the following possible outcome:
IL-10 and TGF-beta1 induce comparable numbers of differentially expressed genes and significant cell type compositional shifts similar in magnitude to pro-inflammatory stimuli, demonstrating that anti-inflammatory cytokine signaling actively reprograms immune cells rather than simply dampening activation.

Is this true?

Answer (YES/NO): NO